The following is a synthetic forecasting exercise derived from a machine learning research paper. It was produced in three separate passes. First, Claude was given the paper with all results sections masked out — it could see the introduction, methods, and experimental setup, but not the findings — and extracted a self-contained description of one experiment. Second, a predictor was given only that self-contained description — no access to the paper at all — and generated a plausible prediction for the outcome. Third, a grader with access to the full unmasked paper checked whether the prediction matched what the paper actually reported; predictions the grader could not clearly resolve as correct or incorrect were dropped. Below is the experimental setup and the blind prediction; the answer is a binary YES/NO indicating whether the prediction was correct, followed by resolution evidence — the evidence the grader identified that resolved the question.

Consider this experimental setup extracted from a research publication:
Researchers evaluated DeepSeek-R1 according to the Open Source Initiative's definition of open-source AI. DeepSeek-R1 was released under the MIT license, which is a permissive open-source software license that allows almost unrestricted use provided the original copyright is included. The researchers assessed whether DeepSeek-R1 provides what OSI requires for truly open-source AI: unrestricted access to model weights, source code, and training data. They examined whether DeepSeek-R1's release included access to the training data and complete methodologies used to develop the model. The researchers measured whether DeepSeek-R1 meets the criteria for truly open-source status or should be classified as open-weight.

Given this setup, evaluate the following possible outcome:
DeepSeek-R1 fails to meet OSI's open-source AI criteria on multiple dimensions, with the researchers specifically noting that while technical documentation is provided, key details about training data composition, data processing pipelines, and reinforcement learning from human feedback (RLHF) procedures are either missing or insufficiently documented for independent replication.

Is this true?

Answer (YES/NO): YES